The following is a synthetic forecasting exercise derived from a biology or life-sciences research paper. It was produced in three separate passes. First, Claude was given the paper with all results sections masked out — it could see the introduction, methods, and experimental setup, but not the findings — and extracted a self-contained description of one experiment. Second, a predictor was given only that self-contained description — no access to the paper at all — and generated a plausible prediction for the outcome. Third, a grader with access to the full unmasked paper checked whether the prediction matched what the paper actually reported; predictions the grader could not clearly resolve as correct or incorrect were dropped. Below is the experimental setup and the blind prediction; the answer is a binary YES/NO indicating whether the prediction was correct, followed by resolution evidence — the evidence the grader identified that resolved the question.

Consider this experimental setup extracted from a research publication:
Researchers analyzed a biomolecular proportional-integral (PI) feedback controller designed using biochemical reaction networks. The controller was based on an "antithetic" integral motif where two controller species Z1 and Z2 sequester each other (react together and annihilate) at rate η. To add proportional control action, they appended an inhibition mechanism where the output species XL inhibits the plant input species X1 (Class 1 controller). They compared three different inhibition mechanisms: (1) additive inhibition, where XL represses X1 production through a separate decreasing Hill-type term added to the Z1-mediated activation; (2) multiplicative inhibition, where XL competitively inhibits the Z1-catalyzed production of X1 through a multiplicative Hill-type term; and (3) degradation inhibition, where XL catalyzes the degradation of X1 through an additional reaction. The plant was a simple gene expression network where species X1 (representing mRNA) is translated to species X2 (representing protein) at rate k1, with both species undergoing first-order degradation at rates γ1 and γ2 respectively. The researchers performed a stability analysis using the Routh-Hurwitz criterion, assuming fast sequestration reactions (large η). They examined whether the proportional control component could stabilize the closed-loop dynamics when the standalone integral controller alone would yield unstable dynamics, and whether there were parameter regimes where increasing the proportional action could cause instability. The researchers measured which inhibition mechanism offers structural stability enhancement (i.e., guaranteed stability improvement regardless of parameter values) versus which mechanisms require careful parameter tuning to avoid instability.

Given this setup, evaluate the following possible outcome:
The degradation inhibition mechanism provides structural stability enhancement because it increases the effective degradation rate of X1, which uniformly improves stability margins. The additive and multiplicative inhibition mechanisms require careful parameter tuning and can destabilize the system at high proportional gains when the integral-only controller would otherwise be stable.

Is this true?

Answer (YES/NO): NO